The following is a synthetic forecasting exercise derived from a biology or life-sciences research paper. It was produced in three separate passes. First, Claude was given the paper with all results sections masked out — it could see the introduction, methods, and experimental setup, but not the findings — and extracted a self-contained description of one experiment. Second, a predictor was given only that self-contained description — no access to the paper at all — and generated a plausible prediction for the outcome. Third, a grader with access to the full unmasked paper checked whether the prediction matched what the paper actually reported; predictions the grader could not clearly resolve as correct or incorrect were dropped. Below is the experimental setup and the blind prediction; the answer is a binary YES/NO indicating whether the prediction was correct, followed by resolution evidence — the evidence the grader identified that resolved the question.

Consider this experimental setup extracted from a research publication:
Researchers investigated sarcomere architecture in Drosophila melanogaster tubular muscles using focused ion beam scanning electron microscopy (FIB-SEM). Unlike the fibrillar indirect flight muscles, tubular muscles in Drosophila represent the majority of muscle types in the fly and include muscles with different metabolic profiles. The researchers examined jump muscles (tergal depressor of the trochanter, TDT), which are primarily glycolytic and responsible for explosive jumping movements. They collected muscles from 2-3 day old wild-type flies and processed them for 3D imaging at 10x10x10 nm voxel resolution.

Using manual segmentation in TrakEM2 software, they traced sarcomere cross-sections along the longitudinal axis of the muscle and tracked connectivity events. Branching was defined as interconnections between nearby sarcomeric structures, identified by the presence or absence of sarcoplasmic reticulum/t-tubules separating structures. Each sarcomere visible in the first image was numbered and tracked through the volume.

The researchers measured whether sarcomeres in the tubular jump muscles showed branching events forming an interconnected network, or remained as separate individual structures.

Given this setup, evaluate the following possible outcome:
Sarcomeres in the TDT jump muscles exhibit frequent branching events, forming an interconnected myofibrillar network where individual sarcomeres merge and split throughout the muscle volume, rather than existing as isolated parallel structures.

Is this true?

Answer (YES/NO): NO